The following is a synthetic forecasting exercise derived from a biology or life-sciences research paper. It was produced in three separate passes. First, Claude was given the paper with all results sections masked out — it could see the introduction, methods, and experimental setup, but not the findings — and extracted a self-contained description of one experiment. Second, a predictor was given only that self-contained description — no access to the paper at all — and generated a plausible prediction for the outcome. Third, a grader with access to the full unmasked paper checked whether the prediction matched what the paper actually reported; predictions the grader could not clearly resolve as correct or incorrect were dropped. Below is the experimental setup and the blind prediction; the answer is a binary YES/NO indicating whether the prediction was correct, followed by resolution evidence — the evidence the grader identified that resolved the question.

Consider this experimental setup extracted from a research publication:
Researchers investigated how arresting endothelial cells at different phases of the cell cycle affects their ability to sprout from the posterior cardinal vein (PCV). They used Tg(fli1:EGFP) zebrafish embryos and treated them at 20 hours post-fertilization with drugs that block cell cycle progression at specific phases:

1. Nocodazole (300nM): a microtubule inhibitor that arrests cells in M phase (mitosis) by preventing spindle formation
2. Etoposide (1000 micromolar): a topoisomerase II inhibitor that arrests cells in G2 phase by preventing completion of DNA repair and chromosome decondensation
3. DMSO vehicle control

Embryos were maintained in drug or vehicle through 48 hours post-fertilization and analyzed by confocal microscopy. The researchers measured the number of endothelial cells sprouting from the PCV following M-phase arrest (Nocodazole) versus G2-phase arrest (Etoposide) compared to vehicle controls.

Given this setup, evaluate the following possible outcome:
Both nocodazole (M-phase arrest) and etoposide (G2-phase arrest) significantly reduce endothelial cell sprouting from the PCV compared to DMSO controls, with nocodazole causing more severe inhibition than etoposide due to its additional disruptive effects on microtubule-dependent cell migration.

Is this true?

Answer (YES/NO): NO